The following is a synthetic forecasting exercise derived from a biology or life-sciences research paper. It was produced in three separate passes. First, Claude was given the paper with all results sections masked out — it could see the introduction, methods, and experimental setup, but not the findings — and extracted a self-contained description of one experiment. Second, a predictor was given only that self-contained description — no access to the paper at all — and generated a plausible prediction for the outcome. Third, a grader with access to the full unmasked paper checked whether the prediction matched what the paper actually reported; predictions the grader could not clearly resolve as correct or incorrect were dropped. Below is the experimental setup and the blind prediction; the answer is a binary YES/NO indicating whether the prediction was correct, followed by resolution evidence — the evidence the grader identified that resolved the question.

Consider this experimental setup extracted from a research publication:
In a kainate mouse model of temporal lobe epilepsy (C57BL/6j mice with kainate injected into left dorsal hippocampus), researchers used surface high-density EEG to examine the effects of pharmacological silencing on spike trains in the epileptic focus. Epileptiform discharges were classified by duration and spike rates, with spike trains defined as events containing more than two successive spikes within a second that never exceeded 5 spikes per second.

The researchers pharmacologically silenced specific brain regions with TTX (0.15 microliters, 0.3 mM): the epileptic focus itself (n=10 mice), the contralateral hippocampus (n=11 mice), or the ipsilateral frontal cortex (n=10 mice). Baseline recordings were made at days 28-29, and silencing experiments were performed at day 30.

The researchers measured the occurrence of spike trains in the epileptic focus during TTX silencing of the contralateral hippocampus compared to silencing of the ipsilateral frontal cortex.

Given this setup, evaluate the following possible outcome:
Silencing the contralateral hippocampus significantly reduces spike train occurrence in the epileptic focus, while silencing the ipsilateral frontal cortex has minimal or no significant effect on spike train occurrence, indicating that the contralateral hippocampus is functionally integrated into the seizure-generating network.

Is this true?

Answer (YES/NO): YES